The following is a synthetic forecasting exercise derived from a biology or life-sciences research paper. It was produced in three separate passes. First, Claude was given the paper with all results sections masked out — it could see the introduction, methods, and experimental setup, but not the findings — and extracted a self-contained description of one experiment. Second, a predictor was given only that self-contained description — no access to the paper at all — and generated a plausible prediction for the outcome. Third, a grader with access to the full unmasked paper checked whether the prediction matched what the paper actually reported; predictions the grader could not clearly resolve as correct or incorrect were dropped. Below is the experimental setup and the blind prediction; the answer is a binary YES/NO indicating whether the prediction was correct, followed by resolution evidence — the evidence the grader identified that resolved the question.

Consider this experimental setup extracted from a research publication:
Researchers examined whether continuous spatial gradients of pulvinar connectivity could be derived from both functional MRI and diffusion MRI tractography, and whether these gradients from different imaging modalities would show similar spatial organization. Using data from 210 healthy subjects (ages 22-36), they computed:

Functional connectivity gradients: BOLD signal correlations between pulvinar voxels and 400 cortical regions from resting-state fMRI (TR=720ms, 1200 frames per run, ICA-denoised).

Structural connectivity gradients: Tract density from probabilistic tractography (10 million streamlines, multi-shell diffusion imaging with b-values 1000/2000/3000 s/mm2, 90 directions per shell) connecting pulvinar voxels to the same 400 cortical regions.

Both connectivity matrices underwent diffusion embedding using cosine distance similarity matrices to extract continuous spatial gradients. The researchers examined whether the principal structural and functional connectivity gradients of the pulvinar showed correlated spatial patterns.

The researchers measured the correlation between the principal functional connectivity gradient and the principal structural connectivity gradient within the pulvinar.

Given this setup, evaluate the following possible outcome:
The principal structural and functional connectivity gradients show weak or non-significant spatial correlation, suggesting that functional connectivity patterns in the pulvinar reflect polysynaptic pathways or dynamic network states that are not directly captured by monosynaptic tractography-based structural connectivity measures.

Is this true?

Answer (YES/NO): YES